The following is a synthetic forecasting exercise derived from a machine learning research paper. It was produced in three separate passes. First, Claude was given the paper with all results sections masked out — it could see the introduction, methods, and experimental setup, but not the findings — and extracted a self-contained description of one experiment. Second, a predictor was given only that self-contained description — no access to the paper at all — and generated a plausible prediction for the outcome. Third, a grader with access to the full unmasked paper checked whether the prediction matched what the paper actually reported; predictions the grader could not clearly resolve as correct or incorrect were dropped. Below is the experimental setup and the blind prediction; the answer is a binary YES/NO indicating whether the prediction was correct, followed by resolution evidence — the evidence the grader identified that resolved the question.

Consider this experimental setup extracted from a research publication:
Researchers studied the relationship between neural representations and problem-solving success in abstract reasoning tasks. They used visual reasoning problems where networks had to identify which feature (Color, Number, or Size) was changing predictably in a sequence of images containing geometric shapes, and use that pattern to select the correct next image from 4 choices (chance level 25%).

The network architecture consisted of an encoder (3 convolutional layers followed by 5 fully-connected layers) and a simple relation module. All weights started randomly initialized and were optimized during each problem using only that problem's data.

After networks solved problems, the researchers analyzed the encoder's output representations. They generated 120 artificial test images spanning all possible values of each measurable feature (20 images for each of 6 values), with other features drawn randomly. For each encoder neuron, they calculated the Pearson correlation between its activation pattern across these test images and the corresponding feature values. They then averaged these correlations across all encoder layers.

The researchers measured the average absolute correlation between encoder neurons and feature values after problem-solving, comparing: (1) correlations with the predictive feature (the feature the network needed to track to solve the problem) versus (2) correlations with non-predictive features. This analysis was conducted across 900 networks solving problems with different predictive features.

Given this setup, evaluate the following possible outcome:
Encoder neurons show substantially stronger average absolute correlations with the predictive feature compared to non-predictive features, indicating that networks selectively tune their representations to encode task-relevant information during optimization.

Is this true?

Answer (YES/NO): YES